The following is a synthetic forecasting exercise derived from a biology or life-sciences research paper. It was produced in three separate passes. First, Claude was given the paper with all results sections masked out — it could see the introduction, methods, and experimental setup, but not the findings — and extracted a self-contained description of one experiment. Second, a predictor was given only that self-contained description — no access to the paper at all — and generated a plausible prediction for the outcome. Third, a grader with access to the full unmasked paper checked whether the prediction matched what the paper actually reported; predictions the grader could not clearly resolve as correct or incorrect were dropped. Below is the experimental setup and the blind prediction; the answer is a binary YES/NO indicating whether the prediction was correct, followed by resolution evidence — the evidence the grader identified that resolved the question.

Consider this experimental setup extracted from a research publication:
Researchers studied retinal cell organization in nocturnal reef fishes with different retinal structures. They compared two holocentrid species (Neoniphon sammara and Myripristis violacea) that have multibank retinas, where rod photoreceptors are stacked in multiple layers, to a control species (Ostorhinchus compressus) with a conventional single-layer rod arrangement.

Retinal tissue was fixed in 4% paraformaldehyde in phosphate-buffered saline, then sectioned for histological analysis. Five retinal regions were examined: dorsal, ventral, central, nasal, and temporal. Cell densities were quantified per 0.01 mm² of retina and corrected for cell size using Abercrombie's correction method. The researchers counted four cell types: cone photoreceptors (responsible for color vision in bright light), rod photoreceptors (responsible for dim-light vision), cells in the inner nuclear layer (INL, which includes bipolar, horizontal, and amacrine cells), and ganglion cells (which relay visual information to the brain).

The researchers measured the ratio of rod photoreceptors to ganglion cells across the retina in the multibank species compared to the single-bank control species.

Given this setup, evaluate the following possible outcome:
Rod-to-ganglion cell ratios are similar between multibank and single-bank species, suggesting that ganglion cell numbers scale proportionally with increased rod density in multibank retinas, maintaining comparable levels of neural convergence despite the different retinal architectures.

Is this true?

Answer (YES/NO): NO